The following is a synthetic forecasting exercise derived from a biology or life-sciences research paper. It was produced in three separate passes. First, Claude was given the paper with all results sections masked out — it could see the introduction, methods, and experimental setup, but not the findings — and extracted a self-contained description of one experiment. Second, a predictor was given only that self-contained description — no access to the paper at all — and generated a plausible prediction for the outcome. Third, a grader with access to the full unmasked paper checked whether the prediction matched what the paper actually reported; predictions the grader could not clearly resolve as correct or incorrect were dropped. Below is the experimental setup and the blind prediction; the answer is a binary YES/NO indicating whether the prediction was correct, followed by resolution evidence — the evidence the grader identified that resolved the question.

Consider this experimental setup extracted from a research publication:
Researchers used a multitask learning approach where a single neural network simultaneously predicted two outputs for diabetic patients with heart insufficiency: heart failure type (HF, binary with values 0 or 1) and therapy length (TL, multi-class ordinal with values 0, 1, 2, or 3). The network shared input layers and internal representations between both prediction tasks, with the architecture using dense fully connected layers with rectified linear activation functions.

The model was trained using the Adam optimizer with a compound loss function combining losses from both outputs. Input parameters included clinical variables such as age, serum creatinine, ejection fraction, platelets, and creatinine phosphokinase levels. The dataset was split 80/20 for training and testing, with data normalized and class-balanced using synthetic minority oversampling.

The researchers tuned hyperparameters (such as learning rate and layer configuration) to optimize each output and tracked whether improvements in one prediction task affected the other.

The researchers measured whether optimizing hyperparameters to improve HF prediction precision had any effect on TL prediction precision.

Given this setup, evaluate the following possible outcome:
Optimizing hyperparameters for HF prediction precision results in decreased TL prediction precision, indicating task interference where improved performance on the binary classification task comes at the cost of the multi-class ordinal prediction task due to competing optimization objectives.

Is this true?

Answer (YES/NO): YES